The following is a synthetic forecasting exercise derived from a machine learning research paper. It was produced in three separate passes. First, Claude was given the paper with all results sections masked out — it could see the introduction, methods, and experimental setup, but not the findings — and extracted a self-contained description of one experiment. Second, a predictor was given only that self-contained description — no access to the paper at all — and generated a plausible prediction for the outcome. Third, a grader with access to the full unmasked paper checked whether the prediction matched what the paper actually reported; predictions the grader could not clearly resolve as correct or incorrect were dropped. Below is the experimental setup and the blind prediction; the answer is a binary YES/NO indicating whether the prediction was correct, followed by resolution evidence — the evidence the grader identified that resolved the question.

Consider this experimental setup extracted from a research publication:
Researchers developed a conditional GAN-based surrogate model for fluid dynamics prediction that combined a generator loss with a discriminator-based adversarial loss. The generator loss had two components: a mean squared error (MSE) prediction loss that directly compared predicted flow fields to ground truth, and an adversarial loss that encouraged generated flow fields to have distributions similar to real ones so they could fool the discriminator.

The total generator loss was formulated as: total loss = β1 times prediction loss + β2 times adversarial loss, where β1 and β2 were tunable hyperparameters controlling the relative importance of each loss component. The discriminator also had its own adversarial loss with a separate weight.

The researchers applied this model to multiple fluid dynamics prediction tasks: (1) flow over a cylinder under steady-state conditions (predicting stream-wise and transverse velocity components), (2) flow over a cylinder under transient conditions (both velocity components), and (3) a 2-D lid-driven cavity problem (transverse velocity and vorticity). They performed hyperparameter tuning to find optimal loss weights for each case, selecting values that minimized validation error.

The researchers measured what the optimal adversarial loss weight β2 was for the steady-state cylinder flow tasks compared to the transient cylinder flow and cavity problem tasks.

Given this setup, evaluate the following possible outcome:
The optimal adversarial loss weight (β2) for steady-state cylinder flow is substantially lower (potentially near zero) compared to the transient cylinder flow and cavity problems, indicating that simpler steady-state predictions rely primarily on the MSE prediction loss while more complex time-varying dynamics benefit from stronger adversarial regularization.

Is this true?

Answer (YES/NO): NO